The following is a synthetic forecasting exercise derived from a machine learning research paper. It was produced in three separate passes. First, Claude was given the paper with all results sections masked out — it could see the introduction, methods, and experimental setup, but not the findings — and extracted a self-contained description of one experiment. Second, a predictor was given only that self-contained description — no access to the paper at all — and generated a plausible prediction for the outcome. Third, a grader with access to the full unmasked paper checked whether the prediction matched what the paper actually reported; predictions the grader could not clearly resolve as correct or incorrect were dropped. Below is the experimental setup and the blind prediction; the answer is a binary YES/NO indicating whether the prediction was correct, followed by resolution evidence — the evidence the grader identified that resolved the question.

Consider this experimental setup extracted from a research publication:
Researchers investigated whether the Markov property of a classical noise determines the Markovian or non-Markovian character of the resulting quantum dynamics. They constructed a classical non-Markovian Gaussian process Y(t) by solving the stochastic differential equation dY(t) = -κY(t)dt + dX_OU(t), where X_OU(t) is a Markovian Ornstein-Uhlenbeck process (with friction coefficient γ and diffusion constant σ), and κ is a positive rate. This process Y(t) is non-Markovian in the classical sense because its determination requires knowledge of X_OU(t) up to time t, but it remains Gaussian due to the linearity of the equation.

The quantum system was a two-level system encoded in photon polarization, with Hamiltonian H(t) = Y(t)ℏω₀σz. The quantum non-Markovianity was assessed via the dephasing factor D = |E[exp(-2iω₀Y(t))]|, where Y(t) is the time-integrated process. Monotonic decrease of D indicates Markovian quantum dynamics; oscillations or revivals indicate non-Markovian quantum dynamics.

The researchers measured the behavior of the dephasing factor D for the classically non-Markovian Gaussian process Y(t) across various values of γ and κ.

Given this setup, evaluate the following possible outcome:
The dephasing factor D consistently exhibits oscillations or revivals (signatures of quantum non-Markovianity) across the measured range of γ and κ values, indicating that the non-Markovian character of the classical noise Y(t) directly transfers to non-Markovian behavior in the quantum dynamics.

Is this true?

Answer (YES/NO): NO